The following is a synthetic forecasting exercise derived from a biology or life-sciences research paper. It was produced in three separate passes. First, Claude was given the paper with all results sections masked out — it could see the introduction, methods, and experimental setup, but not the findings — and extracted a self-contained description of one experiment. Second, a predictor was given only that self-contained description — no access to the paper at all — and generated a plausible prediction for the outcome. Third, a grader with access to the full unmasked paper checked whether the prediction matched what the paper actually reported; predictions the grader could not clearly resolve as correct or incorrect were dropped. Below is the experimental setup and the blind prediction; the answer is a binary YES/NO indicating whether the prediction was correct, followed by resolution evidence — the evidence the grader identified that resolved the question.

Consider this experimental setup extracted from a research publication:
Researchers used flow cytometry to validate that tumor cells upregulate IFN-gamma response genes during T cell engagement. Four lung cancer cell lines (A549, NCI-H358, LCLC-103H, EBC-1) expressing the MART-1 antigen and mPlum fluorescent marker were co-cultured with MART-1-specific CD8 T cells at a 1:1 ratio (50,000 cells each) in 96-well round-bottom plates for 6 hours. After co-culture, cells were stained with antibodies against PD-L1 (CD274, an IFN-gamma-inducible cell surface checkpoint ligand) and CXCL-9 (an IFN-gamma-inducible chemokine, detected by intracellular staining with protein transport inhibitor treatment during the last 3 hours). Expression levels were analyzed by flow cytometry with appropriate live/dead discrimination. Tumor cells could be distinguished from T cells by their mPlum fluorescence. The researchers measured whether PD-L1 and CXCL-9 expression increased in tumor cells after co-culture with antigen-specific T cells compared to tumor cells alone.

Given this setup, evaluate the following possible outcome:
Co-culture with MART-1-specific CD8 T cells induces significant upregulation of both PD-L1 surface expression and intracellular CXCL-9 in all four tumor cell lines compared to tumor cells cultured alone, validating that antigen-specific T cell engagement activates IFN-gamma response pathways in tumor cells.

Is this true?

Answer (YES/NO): NO